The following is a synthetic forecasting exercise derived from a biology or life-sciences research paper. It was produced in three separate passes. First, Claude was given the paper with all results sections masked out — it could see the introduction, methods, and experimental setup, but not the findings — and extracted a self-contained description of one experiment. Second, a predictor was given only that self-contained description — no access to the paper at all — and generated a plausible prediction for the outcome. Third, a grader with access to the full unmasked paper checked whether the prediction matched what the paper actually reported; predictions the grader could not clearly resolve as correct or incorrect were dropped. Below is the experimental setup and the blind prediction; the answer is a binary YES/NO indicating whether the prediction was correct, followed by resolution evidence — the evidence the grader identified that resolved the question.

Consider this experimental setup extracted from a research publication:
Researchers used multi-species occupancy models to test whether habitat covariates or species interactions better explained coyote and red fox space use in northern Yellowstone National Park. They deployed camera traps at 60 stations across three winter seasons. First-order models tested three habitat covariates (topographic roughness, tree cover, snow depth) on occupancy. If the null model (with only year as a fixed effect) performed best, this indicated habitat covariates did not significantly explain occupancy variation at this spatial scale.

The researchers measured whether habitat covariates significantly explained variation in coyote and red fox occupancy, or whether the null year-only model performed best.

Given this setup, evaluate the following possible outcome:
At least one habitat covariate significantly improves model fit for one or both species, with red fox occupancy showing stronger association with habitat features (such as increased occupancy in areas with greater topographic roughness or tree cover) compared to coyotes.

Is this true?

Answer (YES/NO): NO